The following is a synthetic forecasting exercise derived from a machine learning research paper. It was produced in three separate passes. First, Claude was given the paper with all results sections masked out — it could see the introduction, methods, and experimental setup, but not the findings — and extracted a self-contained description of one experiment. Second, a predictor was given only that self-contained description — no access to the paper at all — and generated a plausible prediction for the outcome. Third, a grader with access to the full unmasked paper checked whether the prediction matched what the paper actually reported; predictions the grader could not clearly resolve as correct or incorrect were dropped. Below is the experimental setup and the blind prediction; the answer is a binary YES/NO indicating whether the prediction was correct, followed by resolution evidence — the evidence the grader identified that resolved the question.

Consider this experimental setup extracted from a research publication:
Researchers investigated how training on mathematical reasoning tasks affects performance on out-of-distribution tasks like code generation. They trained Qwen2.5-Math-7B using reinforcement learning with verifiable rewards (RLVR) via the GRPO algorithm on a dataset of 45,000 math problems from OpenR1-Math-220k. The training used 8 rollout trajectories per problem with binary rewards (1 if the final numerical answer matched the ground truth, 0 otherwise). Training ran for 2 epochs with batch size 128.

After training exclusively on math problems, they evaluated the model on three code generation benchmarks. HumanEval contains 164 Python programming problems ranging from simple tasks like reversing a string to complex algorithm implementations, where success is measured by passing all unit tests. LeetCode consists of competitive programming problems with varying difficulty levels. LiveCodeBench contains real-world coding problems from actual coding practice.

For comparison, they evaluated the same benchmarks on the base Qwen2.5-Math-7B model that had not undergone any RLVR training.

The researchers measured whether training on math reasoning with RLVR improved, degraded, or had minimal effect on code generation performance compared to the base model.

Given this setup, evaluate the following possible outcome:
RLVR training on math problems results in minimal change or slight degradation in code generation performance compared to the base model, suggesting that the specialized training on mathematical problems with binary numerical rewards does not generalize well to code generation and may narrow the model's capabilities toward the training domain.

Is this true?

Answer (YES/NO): NO